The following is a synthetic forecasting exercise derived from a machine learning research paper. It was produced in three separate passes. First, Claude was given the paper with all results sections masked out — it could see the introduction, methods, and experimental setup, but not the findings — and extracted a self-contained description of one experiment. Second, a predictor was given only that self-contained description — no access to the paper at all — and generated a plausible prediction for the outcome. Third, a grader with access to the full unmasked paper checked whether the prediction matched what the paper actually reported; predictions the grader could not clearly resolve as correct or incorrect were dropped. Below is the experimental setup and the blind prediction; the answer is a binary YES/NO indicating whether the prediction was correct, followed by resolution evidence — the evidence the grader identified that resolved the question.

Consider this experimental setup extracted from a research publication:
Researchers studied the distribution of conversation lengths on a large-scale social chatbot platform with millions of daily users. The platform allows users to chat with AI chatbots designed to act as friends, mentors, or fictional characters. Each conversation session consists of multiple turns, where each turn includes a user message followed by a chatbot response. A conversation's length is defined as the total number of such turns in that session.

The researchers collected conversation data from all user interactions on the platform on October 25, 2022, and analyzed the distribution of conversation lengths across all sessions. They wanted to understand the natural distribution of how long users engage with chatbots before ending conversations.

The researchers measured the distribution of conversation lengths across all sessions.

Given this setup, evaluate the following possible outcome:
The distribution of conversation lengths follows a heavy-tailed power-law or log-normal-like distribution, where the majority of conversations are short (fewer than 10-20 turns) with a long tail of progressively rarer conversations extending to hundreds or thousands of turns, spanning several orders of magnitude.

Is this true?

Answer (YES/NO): YES